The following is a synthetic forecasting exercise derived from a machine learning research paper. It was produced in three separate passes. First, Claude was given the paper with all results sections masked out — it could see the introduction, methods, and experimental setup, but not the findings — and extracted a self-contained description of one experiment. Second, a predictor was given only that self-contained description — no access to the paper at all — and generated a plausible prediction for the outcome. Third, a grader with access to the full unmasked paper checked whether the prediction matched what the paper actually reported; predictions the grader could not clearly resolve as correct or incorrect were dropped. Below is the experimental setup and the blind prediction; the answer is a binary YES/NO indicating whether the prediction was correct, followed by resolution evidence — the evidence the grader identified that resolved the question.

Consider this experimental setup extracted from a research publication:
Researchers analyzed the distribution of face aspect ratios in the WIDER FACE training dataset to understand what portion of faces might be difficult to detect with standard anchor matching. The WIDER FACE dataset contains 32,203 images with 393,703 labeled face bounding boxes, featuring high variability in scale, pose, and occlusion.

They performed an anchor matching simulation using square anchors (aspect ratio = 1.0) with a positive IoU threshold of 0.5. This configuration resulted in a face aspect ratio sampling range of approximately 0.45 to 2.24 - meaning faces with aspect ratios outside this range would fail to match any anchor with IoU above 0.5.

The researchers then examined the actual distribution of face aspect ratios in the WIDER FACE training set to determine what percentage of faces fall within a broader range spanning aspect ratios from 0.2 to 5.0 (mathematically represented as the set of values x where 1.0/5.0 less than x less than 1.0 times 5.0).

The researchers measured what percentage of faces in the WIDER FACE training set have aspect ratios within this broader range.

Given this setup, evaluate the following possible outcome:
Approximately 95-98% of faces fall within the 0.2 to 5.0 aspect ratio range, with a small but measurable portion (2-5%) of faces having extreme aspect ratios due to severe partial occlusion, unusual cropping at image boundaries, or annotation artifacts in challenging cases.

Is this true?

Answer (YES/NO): NO